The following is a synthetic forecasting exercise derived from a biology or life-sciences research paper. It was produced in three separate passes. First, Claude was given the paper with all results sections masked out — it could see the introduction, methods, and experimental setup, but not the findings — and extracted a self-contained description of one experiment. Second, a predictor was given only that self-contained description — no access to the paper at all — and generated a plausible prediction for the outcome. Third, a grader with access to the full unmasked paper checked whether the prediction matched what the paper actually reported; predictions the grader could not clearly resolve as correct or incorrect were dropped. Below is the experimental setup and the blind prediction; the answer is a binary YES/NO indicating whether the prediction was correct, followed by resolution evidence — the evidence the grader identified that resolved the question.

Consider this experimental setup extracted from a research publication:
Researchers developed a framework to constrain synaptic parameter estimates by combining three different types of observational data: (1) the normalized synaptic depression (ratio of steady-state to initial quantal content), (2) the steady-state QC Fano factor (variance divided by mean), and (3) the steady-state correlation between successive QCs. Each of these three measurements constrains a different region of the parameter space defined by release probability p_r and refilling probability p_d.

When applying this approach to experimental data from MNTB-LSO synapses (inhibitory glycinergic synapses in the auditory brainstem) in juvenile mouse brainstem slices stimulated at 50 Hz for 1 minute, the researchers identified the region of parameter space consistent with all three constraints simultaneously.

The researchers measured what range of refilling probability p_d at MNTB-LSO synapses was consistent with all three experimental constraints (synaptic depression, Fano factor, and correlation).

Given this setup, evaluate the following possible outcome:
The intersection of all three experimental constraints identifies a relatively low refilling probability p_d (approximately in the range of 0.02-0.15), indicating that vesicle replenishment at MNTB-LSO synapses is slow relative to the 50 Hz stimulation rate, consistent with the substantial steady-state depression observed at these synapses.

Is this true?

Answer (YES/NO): NO